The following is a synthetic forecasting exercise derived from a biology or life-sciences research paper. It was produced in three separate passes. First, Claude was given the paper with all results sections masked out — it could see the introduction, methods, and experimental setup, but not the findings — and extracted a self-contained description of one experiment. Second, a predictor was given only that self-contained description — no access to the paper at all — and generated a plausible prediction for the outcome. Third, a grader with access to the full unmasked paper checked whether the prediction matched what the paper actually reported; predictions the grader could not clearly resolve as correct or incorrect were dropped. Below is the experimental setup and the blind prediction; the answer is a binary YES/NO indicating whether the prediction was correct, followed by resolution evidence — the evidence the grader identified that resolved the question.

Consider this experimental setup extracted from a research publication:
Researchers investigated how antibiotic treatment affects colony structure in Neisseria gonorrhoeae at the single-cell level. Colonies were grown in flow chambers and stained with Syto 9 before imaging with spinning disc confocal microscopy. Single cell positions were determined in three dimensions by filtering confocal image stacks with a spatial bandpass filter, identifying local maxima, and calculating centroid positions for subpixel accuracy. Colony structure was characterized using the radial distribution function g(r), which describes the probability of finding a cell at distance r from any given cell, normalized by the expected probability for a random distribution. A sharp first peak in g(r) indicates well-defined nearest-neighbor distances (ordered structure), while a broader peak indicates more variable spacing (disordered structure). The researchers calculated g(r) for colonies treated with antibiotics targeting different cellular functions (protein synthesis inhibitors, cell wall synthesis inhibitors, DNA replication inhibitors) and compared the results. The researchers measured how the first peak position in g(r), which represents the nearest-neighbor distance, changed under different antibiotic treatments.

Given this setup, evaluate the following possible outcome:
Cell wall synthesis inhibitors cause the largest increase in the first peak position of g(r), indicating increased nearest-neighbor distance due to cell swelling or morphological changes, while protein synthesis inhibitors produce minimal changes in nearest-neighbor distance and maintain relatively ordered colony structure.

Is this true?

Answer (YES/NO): NO